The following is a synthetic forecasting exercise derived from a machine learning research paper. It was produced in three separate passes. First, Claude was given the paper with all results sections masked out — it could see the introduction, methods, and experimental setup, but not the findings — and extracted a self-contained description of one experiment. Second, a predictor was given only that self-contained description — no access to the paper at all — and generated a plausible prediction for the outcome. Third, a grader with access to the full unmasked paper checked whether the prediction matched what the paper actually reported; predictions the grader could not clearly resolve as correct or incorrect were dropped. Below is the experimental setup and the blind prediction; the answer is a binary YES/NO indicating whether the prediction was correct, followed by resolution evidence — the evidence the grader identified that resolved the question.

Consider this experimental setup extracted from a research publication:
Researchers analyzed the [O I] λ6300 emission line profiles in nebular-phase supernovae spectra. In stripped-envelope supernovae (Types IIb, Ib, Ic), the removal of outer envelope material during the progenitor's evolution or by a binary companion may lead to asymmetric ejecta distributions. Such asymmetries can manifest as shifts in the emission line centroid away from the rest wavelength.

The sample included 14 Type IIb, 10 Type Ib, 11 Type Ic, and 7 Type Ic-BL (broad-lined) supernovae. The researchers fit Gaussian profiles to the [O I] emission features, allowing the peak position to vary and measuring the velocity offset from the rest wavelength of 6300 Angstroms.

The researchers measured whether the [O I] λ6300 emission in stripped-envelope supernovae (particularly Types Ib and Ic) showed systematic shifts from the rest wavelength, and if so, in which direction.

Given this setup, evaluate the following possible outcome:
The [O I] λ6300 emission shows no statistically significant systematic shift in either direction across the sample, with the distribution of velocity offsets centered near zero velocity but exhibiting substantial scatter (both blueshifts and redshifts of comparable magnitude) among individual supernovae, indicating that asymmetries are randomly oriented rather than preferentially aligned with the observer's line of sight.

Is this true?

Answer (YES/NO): NO